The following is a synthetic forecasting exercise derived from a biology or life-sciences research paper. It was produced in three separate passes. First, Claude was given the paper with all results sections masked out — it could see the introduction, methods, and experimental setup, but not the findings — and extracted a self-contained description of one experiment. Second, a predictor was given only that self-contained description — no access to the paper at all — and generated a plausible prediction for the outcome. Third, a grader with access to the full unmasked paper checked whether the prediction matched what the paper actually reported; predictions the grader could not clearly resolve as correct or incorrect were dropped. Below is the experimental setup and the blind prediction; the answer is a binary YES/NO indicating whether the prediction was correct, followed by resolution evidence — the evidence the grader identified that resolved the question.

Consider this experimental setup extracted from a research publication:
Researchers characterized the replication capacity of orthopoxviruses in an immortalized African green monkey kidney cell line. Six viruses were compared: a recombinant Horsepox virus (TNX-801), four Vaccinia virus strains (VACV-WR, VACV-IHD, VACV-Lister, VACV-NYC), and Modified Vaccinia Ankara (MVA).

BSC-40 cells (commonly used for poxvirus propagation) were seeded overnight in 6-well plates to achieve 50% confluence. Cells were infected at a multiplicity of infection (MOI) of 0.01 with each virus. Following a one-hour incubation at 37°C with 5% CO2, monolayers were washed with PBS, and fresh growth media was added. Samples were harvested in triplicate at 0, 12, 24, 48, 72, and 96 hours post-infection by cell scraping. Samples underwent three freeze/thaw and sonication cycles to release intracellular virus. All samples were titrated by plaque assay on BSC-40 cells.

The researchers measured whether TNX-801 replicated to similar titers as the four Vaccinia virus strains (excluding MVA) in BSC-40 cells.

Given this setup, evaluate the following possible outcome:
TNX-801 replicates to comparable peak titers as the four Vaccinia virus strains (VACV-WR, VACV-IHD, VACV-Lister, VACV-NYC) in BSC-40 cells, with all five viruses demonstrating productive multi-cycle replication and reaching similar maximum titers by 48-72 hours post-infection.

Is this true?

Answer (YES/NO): NO